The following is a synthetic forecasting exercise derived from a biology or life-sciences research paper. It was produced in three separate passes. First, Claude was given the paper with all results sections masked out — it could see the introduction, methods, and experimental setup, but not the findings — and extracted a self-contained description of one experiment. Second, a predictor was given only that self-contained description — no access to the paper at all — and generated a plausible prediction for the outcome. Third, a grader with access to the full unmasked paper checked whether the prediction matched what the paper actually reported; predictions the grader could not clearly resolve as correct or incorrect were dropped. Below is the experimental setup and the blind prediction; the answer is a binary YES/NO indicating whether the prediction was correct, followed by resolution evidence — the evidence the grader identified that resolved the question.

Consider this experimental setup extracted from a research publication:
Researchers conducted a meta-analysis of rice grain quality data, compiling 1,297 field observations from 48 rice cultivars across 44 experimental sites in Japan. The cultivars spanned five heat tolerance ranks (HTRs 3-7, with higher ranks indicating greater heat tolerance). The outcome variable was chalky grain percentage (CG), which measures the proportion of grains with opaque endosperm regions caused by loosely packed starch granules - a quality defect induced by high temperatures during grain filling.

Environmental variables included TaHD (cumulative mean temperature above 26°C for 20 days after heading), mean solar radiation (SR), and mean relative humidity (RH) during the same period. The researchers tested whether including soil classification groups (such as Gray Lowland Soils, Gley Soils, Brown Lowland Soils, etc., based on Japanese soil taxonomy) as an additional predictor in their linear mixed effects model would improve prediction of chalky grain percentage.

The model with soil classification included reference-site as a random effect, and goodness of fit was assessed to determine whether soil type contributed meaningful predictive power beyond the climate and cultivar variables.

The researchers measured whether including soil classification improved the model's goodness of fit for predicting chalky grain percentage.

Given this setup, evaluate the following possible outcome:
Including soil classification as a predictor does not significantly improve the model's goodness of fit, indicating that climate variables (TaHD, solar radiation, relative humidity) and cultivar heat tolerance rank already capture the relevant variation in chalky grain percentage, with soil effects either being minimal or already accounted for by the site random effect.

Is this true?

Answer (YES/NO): YES